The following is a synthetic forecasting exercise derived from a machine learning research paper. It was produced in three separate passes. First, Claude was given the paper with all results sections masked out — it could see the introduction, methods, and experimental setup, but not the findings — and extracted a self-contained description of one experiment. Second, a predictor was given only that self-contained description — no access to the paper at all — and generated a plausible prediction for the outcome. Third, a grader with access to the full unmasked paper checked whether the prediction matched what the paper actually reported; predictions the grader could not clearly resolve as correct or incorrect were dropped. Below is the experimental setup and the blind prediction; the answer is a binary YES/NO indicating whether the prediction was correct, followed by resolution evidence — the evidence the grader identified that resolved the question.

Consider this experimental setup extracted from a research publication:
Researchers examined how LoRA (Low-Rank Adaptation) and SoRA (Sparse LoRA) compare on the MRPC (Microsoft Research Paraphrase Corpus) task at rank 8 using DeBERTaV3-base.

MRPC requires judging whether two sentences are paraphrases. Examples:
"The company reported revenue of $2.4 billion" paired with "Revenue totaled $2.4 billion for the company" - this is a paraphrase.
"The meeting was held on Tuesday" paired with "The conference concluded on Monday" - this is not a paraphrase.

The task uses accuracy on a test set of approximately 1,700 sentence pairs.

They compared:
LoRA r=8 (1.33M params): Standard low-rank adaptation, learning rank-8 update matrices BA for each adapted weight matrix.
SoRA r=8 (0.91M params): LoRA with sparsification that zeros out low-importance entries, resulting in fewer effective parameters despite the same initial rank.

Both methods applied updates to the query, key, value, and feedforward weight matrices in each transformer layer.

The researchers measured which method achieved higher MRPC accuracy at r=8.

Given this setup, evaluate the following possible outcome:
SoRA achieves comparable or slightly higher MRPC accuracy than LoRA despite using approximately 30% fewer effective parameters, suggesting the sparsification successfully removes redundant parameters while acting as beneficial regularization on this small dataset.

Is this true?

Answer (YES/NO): NO